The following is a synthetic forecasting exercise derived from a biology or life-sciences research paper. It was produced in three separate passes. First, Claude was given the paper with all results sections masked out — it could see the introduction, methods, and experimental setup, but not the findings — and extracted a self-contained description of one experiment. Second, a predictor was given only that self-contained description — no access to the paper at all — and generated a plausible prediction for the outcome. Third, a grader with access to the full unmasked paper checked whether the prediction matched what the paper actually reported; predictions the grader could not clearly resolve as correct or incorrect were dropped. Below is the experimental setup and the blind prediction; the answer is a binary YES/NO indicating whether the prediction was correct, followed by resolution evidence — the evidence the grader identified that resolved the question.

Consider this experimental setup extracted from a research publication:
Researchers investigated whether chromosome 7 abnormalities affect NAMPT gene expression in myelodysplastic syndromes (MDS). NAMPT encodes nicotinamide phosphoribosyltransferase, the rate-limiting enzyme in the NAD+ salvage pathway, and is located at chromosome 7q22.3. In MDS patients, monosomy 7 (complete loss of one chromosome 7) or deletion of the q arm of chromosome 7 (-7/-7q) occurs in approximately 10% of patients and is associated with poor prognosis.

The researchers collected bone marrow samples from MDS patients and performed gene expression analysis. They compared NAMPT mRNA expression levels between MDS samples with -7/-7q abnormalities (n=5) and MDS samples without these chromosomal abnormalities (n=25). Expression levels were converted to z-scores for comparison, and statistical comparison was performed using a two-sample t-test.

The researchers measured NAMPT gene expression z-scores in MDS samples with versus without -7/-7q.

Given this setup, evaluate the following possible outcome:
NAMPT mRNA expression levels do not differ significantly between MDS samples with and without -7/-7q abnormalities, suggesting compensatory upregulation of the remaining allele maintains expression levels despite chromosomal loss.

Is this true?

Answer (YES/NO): NO